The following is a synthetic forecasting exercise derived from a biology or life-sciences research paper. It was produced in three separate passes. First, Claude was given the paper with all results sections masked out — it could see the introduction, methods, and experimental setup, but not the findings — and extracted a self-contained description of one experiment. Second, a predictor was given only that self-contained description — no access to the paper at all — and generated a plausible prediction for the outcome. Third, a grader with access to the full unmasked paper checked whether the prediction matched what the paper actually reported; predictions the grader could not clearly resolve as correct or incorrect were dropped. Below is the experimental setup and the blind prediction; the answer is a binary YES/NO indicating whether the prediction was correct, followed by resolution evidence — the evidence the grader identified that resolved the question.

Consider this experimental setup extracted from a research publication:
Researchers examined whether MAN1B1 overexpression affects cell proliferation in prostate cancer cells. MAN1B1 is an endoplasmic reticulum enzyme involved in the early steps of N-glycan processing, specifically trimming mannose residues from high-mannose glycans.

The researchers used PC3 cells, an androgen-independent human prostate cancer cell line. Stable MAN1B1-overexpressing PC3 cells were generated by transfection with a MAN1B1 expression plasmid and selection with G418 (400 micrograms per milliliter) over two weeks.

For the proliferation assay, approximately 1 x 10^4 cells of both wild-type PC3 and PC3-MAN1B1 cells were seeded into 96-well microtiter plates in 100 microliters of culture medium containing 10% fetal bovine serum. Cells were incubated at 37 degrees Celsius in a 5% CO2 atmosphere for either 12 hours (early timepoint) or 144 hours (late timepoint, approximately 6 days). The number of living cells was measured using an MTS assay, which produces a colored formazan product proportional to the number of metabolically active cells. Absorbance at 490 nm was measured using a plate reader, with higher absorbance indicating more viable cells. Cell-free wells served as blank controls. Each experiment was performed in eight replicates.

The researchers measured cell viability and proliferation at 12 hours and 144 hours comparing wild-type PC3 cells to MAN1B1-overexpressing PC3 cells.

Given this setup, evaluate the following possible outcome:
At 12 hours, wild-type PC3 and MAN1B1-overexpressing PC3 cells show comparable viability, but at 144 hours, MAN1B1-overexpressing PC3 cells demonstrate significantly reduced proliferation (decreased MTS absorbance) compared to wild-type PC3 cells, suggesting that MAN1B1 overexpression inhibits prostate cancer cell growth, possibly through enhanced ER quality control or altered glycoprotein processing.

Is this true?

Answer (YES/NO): YES